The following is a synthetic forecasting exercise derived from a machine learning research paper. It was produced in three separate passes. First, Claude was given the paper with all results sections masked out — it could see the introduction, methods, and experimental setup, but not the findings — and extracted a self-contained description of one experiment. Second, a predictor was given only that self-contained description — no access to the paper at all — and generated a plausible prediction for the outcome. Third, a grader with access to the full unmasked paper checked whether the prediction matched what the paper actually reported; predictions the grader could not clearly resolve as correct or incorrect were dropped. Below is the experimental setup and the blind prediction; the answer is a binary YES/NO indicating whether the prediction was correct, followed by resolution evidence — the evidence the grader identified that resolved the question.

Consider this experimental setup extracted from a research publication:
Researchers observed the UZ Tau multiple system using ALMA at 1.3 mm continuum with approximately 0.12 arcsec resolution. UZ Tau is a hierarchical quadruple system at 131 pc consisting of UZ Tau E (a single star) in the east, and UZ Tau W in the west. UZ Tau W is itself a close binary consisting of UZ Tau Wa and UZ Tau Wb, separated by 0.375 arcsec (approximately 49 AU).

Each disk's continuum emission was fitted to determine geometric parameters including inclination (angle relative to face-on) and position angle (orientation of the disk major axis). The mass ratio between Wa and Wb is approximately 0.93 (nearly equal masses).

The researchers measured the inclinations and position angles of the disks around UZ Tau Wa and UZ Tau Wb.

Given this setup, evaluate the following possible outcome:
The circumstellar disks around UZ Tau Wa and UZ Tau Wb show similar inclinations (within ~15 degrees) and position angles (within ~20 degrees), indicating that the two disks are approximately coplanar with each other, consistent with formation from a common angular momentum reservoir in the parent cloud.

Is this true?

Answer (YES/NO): YES